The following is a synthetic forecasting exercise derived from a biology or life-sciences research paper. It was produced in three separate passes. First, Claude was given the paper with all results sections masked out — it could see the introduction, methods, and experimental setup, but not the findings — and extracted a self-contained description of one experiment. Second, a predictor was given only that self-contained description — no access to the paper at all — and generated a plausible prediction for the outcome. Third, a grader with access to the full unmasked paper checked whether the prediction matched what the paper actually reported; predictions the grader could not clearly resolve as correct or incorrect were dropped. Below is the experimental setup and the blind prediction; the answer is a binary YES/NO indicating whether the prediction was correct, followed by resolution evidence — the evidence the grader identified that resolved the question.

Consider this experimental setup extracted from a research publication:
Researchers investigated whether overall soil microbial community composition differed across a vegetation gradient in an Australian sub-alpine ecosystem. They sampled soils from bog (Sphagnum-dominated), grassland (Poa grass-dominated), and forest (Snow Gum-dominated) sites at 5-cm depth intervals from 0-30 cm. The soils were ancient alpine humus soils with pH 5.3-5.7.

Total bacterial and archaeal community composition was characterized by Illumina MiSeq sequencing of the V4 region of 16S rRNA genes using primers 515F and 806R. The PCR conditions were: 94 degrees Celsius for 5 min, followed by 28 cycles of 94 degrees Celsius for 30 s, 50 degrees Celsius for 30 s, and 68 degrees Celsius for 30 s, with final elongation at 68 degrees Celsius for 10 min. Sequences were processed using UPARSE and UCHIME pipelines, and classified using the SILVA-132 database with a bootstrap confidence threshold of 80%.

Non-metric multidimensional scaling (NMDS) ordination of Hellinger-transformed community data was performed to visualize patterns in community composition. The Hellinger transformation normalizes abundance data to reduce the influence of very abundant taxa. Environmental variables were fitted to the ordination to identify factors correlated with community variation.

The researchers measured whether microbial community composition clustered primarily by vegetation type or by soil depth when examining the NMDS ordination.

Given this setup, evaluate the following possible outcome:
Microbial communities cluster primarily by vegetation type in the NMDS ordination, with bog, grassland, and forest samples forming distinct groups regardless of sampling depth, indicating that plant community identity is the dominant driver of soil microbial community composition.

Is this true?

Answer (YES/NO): NO